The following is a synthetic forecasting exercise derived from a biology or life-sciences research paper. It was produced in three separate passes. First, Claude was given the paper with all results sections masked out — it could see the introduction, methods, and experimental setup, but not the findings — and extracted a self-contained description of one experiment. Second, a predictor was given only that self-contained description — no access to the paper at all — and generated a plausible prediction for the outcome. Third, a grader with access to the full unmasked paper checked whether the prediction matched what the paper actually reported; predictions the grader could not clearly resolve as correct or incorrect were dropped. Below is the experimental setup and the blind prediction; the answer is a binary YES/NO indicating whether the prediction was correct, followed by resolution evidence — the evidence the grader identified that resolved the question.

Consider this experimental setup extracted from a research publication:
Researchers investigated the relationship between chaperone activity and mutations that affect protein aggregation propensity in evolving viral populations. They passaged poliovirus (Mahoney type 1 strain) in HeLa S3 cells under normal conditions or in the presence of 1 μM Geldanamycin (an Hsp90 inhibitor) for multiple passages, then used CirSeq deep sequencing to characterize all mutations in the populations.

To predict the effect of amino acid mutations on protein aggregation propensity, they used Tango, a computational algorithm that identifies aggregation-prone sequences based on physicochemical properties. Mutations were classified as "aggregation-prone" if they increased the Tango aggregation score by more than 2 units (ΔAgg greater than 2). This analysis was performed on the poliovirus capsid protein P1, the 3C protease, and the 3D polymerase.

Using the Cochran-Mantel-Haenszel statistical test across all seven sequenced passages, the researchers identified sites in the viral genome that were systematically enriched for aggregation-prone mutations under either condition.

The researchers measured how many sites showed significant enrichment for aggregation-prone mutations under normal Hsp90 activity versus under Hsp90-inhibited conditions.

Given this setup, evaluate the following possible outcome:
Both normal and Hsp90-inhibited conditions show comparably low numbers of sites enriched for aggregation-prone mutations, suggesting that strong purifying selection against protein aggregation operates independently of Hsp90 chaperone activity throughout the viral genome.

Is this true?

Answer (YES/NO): NO